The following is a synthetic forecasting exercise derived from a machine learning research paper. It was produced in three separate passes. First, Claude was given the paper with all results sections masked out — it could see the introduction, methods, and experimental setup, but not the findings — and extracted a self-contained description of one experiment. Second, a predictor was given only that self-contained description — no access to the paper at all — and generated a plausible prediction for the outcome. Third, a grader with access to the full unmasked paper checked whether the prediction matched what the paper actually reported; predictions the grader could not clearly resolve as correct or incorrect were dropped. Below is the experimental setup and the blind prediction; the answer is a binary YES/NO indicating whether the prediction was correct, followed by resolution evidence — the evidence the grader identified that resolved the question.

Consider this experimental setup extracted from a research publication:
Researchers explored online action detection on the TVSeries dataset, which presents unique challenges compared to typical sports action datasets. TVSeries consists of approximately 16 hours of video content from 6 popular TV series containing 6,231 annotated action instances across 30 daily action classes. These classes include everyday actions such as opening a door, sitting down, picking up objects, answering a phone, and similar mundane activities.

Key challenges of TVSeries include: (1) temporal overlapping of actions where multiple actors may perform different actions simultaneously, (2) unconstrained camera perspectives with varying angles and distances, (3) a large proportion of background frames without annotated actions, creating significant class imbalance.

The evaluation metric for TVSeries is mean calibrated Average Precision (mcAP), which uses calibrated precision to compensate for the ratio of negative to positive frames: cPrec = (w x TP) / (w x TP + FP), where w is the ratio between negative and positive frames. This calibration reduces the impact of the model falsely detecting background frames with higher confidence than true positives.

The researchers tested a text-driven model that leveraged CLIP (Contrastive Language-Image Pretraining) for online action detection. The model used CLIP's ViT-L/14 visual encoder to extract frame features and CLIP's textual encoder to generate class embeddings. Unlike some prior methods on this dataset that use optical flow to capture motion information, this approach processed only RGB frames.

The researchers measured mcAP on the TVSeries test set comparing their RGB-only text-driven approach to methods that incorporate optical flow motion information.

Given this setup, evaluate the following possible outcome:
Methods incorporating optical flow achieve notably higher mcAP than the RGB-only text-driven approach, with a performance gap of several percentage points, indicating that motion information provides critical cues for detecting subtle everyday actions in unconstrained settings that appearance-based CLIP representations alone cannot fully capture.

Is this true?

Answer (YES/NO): YES